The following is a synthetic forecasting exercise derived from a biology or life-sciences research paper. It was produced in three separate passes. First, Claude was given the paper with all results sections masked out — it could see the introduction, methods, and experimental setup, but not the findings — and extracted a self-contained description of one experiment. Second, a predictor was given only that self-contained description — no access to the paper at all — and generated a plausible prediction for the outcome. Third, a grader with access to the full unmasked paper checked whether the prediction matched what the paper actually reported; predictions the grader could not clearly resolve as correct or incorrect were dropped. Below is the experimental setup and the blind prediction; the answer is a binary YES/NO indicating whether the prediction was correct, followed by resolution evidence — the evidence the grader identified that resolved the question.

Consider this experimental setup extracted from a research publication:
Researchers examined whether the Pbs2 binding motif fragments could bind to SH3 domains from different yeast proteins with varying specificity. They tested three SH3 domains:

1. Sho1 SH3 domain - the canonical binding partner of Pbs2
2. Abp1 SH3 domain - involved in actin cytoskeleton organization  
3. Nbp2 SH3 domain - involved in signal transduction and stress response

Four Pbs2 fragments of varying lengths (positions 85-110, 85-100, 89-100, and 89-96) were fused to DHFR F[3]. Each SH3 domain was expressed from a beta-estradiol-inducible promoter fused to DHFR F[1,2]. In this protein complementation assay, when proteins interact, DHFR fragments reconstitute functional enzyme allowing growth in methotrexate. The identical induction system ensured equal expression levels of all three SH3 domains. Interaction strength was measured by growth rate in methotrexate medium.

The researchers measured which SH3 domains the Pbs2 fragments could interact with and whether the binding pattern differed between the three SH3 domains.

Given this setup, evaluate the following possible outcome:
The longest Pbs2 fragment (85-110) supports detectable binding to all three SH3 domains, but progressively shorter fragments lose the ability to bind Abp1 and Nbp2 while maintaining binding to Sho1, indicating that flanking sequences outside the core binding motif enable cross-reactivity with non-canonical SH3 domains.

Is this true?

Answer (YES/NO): NO